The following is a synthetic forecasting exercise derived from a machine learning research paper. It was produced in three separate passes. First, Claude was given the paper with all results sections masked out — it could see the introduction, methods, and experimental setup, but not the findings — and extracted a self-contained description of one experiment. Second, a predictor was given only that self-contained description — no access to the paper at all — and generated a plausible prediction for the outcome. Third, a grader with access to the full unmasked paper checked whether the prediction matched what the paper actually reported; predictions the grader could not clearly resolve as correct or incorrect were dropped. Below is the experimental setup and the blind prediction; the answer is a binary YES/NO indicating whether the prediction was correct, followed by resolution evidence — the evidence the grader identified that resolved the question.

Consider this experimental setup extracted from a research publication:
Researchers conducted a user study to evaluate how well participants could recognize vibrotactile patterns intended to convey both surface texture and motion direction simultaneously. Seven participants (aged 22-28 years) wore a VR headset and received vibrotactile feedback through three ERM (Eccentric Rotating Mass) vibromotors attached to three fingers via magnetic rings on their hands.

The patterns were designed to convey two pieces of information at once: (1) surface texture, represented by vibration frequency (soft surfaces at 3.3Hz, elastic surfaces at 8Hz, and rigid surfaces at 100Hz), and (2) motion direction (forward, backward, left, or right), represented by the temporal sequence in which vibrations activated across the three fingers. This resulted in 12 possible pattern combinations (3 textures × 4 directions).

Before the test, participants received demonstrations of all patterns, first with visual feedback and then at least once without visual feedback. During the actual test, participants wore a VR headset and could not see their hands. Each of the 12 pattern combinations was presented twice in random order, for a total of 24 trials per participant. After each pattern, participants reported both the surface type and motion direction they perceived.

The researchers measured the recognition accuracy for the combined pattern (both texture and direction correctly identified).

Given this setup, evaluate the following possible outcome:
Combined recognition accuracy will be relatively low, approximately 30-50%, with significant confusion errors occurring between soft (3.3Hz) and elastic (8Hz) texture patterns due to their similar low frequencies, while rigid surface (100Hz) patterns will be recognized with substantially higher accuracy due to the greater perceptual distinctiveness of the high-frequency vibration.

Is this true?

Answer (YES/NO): NO